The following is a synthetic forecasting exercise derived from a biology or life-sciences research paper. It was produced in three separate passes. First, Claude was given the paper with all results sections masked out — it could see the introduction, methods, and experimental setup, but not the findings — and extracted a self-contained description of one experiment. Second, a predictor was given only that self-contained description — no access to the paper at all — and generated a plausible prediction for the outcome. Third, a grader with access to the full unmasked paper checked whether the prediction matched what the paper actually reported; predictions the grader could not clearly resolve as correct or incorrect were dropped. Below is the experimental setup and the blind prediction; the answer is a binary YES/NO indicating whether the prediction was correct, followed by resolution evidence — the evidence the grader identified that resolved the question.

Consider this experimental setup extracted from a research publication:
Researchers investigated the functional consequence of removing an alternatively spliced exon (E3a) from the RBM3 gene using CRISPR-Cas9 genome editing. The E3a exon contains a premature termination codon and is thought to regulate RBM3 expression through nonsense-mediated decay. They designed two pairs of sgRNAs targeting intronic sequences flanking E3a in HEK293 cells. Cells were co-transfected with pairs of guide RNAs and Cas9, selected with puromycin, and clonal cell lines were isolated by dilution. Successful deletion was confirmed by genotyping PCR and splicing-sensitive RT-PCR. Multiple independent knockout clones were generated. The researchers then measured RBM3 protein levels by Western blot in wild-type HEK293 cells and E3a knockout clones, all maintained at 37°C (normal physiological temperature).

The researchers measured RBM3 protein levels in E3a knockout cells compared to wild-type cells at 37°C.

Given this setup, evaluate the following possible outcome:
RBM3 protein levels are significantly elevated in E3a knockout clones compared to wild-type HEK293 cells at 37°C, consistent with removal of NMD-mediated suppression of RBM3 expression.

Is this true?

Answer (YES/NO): YES